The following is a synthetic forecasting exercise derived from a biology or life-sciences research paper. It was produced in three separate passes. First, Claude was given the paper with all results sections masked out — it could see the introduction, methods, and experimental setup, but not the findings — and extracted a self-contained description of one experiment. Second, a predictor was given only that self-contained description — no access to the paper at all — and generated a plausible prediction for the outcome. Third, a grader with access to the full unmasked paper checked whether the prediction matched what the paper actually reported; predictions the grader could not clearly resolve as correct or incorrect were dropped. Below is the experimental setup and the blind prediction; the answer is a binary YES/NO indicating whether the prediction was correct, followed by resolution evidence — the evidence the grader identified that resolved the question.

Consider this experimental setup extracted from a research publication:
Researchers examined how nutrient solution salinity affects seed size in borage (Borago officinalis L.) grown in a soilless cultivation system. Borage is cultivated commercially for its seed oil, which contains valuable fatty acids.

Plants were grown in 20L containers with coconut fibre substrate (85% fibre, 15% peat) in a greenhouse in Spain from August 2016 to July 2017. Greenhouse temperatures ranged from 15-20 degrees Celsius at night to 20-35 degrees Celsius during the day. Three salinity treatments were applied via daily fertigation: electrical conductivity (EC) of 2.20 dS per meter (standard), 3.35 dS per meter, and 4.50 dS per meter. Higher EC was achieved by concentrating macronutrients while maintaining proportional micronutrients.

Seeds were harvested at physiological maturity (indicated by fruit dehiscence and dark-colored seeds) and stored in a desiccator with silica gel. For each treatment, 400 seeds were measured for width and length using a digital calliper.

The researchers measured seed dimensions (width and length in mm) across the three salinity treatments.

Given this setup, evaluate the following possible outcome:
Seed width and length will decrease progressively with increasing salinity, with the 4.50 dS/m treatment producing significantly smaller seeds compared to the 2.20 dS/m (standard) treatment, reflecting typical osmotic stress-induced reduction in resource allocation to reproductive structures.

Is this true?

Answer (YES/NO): NO